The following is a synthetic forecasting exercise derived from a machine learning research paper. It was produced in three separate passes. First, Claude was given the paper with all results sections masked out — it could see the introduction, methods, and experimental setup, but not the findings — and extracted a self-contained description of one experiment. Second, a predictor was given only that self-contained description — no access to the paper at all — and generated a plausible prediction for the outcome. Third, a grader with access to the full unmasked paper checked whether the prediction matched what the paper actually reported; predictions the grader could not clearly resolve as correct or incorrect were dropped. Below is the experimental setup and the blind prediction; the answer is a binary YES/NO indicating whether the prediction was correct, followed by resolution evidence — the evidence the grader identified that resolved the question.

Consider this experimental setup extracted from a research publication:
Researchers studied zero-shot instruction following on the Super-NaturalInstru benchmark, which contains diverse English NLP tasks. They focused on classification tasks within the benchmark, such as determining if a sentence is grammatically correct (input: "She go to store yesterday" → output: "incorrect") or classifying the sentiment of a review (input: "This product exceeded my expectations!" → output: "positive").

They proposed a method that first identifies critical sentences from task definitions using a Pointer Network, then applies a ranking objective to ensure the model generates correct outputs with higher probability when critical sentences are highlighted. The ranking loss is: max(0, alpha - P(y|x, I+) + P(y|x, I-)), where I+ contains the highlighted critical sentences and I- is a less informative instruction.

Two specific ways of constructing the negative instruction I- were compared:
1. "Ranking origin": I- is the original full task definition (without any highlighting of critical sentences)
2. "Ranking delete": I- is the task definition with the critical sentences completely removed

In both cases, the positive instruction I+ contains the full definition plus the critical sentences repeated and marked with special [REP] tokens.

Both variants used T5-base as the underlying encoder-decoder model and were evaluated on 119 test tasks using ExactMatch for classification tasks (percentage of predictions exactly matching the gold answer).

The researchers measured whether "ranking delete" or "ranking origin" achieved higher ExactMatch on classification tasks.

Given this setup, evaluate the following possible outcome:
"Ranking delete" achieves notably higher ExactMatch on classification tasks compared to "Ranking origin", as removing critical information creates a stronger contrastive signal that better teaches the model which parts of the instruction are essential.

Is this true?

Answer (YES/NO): NO